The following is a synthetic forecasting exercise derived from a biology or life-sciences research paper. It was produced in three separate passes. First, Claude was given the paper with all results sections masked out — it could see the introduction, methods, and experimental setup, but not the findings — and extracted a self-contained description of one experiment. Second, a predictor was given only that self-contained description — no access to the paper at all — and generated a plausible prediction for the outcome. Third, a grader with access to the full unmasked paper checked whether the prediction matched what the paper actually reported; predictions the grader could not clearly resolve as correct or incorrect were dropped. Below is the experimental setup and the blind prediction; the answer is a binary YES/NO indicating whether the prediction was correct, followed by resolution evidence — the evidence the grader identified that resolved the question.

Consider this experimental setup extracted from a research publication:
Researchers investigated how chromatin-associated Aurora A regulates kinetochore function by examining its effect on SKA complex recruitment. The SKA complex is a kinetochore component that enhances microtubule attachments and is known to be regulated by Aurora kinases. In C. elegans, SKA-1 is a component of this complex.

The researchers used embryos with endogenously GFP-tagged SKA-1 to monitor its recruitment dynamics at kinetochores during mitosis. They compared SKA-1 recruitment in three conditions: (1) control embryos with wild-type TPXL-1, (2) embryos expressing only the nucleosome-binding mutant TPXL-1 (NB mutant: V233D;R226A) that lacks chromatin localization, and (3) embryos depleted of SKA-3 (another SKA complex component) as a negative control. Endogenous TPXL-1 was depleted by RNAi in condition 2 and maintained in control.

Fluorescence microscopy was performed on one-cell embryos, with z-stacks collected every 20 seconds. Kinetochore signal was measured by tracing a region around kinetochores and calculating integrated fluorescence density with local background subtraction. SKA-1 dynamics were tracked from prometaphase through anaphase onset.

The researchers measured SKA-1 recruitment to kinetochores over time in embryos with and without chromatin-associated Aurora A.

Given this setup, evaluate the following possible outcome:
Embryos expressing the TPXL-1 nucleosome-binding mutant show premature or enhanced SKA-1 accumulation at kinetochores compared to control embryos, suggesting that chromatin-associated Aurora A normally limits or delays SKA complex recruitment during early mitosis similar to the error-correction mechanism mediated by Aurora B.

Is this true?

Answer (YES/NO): YES